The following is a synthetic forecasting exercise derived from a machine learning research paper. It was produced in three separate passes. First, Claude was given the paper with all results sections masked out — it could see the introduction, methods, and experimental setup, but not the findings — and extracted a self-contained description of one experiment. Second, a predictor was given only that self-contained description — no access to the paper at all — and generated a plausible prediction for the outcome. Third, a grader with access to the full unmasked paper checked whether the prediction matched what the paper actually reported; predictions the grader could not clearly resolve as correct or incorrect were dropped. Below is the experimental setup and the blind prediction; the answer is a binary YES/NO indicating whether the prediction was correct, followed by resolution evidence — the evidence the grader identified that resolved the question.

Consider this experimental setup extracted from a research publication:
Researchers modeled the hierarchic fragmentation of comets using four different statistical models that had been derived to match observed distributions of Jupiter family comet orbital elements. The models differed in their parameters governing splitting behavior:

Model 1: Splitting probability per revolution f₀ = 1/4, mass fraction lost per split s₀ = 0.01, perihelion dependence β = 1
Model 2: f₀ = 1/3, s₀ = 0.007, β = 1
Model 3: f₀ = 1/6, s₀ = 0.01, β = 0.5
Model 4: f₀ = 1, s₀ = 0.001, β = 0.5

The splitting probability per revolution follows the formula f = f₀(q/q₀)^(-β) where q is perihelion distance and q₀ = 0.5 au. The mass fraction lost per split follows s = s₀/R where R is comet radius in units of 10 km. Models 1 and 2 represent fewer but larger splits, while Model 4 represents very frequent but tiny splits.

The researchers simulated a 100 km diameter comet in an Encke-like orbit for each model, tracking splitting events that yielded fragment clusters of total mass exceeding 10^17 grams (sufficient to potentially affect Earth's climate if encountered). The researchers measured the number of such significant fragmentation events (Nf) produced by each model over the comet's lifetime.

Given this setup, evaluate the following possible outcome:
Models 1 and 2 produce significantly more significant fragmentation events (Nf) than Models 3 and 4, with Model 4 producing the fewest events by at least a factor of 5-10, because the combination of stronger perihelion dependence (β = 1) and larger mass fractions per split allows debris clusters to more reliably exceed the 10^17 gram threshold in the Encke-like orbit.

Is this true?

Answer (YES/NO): NO